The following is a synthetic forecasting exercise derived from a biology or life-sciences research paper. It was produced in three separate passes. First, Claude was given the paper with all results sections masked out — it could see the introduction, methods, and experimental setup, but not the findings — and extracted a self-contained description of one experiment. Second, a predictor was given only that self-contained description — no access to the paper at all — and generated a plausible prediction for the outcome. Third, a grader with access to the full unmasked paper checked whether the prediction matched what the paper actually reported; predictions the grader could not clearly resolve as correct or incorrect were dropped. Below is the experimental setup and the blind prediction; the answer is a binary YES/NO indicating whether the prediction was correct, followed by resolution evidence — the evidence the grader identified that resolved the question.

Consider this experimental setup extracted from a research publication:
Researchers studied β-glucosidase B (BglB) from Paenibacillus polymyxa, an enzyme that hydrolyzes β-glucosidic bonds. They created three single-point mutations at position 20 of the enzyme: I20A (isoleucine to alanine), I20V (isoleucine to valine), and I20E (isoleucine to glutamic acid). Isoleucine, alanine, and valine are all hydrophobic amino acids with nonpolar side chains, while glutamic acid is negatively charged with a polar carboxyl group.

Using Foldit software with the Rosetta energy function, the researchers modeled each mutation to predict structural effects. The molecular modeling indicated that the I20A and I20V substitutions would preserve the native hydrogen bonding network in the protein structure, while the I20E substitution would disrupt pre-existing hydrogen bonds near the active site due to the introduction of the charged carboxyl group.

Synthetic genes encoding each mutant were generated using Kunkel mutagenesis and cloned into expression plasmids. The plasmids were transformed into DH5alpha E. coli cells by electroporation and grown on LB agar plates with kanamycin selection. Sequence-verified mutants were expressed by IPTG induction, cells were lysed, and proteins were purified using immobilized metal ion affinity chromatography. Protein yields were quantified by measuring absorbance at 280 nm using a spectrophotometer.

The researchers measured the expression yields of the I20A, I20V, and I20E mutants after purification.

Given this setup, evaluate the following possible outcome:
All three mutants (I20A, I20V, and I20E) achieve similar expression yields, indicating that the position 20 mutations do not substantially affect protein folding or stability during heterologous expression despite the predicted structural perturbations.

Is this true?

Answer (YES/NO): NO